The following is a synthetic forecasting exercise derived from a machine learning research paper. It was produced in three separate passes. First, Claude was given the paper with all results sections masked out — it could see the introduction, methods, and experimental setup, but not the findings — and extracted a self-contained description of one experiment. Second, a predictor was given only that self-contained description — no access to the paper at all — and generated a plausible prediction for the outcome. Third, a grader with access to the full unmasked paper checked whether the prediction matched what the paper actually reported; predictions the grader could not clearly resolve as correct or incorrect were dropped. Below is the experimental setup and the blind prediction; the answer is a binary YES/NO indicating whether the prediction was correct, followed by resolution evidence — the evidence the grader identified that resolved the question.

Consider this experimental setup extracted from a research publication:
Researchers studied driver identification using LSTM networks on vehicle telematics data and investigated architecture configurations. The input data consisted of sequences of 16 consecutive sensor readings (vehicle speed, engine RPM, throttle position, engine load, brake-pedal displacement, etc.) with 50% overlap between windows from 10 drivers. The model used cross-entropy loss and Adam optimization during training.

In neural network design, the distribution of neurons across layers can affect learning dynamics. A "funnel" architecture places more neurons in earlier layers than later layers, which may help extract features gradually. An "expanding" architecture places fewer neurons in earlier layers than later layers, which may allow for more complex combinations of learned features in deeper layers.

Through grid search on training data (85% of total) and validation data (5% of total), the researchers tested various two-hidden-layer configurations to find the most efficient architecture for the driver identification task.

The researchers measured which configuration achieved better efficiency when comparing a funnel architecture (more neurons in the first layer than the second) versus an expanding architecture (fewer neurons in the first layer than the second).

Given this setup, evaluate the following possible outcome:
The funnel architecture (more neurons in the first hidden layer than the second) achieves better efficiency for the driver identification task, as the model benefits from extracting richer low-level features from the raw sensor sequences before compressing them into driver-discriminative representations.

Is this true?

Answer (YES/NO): NO